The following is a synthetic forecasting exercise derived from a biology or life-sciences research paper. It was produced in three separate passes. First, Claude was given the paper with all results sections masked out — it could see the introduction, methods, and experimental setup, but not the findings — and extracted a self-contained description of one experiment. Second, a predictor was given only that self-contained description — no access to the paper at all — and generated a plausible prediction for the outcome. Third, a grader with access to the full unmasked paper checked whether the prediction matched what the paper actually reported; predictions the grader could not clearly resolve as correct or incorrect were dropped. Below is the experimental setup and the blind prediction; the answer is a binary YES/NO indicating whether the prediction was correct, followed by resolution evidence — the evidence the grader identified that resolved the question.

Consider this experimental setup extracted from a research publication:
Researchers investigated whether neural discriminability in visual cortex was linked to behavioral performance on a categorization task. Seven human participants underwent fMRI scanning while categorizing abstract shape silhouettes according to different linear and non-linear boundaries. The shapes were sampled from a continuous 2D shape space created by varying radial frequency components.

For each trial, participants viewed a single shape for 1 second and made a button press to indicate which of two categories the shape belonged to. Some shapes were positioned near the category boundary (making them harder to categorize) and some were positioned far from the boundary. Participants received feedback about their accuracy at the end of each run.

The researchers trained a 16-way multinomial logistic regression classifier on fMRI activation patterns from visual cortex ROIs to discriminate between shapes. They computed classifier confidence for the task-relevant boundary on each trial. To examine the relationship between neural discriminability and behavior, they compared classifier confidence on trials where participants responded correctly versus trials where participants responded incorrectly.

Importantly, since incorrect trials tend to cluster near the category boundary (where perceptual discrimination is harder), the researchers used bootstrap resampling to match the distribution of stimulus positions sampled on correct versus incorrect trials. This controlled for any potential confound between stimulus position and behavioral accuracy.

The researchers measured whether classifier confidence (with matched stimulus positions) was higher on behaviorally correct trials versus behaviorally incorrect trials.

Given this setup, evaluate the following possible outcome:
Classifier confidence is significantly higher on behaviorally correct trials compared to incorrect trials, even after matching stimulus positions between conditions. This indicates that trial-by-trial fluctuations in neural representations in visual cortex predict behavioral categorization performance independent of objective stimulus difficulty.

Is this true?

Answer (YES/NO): NO